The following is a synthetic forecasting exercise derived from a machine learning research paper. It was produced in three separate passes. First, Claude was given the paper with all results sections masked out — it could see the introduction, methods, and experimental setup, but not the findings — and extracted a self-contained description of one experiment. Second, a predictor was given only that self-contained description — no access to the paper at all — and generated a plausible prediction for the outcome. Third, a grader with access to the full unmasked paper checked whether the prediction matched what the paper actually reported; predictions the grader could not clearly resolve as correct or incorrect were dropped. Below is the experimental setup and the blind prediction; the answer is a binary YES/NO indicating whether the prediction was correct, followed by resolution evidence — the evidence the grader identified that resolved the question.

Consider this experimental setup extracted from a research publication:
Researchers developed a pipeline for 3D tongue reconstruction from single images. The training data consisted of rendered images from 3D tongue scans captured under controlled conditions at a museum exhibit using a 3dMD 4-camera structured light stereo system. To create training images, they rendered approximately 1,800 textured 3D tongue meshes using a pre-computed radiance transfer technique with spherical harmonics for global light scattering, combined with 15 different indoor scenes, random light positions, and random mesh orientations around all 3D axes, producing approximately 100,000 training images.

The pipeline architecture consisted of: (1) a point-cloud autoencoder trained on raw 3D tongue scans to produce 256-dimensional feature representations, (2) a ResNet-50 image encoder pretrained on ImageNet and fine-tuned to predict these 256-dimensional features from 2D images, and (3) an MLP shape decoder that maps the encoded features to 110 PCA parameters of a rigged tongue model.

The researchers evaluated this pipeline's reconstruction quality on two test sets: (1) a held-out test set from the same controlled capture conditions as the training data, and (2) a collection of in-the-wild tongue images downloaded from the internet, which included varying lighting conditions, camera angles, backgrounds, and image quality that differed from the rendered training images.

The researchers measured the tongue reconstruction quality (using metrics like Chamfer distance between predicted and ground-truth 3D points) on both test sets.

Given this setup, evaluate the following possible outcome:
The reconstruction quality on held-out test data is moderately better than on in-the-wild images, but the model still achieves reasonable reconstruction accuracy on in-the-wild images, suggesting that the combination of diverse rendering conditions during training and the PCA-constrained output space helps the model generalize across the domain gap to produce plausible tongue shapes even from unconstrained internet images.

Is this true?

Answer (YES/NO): NO